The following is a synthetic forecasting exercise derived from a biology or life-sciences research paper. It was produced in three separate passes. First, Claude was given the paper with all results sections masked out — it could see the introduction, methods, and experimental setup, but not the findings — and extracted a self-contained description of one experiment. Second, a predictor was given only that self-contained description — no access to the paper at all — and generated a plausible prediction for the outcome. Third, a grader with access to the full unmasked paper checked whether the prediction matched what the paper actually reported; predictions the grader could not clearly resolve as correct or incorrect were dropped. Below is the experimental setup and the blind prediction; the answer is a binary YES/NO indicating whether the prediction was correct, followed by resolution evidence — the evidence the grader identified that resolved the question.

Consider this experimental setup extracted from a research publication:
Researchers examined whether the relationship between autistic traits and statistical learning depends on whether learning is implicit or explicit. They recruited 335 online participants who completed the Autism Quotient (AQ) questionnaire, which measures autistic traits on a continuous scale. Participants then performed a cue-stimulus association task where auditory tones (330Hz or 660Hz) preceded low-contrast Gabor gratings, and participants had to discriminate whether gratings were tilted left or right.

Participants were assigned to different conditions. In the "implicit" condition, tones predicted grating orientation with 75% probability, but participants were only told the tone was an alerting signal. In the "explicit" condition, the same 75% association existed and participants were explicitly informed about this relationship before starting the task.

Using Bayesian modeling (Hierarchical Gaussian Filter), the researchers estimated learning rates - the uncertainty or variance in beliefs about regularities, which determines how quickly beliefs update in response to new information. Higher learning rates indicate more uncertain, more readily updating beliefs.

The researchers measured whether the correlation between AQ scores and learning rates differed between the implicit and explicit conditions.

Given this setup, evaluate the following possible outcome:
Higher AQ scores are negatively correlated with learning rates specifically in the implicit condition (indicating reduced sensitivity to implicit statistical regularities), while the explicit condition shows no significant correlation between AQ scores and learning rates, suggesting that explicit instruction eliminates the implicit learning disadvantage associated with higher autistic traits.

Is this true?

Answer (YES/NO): NO